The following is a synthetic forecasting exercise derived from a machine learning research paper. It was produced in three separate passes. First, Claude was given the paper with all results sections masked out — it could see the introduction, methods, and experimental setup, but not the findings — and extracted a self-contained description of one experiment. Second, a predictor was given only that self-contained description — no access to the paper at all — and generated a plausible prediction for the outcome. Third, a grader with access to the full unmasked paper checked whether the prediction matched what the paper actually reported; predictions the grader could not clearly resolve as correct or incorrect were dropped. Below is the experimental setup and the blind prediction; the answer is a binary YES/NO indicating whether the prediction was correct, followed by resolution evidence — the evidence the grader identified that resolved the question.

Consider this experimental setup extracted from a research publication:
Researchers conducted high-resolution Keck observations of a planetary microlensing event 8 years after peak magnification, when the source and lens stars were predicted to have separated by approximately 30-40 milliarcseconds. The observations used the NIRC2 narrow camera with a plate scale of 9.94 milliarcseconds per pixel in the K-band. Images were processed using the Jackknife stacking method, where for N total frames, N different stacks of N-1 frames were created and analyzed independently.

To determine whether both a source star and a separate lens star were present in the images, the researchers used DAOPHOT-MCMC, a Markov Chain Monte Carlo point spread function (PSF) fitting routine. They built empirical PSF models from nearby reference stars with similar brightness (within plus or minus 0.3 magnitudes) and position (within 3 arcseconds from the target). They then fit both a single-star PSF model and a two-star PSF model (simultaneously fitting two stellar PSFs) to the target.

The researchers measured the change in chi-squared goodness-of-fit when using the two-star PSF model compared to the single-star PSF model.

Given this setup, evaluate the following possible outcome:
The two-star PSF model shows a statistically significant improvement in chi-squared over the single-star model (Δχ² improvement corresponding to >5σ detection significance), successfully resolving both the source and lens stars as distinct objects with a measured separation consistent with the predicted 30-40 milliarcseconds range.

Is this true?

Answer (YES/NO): YES